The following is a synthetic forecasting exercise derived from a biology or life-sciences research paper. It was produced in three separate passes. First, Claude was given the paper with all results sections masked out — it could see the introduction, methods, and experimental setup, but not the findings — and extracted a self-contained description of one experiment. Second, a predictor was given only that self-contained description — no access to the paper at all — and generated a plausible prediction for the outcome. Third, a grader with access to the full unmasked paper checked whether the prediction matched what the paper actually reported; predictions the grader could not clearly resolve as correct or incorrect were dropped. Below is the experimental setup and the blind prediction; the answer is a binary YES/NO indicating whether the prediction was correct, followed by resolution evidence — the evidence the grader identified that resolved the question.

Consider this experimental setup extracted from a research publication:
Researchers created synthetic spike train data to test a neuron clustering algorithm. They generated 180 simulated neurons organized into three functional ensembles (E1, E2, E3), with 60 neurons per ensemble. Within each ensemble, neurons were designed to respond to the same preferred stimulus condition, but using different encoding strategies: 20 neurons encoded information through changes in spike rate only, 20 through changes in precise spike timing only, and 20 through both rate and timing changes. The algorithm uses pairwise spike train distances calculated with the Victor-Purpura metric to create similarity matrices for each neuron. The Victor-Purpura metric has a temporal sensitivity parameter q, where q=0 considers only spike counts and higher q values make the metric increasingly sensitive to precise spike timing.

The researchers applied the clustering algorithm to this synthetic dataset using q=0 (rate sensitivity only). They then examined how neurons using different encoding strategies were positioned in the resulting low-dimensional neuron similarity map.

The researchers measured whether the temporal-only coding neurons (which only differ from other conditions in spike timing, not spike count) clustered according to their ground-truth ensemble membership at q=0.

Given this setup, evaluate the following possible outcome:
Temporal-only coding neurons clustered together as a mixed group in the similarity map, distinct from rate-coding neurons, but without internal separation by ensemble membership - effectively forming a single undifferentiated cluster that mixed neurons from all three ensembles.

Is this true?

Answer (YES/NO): YES